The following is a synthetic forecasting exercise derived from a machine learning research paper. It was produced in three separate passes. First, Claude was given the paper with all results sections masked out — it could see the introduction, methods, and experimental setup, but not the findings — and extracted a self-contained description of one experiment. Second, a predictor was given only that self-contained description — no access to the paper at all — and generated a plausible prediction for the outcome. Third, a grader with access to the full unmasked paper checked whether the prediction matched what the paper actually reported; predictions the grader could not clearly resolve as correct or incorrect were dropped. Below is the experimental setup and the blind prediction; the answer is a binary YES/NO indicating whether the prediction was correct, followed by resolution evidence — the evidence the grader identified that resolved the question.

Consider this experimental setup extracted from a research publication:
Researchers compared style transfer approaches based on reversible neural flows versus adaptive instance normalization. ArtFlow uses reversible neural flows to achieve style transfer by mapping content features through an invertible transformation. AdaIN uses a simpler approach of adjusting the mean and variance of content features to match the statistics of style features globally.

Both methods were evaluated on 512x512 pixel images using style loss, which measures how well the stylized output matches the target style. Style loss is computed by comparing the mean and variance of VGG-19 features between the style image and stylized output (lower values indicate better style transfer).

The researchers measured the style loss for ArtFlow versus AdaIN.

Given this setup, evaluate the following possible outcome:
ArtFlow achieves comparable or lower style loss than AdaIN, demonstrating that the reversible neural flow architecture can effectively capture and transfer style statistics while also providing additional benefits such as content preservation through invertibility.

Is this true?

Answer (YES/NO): NO